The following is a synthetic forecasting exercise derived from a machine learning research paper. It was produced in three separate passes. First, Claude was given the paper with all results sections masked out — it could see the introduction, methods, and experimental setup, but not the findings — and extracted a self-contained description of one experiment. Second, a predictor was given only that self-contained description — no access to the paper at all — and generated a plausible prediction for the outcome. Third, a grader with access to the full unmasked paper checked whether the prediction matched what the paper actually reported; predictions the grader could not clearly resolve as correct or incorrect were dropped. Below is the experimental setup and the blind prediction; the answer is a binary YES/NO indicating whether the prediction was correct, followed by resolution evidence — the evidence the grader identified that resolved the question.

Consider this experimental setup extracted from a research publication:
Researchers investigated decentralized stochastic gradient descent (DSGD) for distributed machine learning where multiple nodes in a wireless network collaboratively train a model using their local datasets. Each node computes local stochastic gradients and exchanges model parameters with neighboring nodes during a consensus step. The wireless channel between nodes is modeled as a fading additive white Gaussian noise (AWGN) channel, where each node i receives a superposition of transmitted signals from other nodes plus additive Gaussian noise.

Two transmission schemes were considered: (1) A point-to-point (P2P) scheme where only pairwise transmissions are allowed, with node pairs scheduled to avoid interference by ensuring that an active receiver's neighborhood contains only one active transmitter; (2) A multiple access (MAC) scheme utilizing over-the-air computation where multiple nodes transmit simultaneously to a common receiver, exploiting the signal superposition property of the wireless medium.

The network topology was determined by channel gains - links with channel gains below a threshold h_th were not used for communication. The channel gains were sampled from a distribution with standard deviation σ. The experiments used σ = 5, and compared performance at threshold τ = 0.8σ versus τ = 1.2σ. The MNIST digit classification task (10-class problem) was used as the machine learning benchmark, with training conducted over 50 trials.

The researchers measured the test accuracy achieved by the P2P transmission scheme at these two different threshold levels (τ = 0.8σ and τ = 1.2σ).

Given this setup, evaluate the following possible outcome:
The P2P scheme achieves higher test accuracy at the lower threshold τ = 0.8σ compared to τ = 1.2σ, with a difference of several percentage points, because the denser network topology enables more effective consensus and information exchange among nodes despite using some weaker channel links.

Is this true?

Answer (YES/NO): NO